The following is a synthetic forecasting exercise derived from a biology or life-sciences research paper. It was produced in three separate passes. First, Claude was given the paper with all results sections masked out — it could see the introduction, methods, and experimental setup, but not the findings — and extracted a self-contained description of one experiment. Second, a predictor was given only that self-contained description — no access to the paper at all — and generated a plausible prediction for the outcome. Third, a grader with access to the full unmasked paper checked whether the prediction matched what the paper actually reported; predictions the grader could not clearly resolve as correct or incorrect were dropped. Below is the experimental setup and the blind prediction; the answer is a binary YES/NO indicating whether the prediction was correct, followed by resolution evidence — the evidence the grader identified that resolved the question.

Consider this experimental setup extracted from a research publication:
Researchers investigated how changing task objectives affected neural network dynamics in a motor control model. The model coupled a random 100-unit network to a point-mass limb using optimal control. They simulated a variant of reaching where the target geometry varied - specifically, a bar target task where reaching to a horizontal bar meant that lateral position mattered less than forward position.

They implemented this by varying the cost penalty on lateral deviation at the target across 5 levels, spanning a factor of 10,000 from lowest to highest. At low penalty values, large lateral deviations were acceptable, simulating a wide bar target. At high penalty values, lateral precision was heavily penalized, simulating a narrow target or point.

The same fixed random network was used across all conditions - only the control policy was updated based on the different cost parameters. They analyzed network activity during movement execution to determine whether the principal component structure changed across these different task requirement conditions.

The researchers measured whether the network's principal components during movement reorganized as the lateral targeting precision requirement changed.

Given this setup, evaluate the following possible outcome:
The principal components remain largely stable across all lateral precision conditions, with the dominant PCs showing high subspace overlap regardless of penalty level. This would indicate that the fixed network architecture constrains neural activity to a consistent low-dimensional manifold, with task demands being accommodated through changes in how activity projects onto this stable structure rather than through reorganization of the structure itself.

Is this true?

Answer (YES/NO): NO